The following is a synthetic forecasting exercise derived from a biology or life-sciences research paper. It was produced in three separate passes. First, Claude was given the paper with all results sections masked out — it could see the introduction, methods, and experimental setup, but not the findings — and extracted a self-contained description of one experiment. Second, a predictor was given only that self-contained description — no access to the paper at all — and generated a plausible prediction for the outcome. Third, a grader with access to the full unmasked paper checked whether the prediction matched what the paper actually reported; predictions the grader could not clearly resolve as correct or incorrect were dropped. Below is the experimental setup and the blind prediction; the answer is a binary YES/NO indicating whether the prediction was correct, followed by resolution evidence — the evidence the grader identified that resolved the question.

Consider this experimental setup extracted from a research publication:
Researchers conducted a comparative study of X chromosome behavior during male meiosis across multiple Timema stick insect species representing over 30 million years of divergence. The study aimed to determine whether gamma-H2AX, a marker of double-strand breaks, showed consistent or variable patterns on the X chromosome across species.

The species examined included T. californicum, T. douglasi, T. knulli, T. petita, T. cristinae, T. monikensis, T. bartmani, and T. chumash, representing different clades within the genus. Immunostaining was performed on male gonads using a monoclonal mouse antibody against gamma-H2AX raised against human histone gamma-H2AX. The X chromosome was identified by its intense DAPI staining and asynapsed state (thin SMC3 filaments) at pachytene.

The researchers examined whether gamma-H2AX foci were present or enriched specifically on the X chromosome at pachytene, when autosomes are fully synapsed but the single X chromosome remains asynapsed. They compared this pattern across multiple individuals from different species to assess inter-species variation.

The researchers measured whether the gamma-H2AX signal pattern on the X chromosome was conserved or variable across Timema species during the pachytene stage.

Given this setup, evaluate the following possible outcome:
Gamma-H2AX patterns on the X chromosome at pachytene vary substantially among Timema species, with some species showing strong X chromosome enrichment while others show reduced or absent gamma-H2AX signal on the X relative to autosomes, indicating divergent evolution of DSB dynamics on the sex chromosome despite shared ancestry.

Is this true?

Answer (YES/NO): YES